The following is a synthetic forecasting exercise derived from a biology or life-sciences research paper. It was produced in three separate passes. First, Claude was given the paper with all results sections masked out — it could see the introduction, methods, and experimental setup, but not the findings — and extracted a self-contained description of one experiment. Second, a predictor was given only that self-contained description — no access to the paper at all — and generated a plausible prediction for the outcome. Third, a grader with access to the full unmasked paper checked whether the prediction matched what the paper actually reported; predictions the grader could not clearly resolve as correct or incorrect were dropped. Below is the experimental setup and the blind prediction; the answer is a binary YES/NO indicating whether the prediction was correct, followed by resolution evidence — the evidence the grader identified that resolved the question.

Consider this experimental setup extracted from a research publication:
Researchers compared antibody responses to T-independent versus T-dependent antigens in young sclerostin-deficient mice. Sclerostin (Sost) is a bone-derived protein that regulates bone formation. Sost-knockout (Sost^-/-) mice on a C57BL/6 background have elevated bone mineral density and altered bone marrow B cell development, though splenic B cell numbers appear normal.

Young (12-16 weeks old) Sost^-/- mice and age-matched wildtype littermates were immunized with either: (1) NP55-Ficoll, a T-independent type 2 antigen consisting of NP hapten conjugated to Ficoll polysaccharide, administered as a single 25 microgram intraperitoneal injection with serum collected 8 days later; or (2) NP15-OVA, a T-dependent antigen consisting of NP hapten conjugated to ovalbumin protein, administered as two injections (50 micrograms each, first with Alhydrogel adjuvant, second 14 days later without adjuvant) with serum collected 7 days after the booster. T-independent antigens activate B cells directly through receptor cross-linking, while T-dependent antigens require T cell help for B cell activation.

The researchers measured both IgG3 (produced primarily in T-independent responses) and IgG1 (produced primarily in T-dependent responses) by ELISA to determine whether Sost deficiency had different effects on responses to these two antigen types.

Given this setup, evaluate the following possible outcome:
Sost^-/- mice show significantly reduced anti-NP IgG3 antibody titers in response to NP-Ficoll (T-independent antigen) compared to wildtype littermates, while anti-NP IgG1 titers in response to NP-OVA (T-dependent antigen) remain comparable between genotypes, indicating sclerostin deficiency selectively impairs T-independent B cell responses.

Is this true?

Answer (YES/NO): NO